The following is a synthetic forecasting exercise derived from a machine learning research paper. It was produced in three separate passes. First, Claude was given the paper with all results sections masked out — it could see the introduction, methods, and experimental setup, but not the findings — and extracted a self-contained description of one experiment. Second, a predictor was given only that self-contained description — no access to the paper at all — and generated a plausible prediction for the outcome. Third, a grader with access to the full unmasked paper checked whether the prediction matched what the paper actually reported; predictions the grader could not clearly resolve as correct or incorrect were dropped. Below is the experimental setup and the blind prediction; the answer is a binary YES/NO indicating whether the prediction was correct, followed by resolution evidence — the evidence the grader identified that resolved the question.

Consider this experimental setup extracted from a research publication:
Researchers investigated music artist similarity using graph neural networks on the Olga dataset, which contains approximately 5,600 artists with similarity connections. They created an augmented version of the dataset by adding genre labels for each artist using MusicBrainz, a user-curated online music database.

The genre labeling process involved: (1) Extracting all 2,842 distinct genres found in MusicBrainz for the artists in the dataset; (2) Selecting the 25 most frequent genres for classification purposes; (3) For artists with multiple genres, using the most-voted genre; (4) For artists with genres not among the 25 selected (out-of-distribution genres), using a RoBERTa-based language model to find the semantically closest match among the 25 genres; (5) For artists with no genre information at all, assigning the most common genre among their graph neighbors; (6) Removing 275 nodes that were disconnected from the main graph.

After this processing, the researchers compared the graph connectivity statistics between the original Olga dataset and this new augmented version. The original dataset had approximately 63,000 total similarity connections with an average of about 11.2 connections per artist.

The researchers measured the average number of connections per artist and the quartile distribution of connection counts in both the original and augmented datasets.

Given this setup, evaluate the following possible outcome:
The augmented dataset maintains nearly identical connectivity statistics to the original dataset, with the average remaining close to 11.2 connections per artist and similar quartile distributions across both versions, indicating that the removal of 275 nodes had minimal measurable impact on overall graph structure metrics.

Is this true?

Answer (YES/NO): NO